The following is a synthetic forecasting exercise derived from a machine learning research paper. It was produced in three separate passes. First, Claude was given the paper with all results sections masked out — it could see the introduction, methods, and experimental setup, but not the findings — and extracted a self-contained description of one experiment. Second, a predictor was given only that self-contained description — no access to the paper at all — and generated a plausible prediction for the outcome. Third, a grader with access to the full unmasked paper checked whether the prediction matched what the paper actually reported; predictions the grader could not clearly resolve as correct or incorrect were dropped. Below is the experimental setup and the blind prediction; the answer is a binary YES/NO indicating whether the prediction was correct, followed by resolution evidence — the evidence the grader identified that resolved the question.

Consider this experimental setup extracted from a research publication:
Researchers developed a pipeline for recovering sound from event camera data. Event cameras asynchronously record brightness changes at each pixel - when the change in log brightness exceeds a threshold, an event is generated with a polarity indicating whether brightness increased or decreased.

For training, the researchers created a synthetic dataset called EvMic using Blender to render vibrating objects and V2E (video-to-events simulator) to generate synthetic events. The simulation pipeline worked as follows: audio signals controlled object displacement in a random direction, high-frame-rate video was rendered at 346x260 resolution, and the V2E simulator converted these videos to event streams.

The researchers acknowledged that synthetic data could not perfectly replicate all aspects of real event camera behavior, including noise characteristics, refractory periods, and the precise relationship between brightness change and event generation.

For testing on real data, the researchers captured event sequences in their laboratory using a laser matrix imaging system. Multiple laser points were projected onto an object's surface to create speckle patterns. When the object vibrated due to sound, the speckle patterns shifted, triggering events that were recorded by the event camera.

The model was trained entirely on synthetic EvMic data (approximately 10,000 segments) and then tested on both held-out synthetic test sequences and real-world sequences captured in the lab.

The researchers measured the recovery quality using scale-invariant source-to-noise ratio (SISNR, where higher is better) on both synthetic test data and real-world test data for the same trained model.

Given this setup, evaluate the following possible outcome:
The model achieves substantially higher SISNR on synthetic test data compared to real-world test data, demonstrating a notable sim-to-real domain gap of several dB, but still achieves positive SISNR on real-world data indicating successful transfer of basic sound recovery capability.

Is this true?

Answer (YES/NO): NO